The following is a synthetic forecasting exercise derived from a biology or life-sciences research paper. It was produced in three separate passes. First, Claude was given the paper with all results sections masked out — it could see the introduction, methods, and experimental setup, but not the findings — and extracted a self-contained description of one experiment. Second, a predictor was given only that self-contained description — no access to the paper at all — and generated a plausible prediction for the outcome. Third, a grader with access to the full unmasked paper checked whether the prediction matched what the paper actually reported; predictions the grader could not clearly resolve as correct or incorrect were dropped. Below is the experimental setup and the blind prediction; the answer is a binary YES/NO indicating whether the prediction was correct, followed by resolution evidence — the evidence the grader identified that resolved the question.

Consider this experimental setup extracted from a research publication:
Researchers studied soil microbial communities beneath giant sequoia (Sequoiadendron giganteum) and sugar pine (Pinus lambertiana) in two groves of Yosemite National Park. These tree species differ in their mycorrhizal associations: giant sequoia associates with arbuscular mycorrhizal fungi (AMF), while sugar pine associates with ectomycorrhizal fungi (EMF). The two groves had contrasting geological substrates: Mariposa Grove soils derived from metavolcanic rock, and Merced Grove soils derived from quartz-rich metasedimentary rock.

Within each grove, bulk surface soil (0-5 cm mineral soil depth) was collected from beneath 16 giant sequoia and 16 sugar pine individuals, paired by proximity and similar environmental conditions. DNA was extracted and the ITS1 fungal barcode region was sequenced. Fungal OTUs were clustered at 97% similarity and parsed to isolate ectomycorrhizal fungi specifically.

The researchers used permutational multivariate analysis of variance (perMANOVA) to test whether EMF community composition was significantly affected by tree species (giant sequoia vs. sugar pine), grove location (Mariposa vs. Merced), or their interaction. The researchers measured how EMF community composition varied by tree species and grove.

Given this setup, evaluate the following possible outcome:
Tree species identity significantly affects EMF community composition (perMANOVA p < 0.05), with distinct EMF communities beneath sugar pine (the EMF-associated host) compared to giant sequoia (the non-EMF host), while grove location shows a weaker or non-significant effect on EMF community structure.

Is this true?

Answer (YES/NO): NO